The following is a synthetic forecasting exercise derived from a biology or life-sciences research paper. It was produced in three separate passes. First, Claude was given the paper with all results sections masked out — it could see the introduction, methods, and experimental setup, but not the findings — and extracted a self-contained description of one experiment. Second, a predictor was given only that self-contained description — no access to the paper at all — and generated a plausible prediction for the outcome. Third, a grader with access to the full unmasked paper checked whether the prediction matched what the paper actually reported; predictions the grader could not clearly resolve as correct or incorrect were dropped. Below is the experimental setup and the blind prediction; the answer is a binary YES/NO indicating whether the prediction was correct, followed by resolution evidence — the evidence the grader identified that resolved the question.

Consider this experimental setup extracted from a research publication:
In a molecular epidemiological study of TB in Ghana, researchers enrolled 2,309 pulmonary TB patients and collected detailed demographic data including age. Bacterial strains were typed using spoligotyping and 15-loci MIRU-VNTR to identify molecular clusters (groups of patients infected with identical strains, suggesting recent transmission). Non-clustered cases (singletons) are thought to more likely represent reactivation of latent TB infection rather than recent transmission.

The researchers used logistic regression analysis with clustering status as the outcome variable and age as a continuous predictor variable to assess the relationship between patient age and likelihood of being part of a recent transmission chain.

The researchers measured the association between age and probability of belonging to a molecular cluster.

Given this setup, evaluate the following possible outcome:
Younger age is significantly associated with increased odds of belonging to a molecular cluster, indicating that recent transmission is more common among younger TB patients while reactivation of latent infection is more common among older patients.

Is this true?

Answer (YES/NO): YES